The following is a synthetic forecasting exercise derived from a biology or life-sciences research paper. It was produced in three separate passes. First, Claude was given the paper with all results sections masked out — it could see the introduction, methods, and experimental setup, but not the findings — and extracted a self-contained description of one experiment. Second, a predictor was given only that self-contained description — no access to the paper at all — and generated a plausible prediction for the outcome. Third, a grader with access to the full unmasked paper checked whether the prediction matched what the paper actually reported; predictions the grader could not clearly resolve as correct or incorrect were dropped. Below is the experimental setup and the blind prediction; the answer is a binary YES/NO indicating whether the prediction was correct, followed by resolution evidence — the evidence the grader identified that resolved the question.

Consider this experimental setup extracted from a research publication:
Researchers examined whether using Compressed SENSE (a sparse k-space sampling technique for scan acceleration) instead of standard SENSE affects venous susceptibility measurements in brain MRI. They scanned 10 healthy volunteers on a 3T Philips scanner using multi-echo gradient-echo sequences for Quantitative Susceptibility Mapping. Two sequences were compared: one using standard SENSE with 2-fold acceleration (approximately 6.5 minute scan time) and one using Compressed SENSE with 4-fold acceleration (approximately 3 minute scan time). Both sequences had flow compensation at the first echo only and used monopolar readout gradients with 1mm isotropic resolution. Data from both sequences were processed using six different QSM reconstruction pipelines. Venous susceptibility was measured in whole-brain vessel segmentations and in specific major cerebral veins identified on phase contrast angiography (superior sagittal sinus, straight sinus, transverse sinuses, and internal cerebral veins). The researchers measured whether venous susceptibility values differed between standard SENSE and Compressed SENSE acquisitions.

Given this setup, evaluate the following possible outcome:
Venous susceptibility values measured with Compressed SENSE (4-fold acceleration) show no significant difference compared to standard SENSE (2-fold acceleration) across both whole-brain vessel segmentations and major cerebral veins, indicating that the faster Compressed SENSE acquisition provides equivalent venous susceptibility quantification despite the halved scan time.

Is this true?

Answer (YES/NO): YES